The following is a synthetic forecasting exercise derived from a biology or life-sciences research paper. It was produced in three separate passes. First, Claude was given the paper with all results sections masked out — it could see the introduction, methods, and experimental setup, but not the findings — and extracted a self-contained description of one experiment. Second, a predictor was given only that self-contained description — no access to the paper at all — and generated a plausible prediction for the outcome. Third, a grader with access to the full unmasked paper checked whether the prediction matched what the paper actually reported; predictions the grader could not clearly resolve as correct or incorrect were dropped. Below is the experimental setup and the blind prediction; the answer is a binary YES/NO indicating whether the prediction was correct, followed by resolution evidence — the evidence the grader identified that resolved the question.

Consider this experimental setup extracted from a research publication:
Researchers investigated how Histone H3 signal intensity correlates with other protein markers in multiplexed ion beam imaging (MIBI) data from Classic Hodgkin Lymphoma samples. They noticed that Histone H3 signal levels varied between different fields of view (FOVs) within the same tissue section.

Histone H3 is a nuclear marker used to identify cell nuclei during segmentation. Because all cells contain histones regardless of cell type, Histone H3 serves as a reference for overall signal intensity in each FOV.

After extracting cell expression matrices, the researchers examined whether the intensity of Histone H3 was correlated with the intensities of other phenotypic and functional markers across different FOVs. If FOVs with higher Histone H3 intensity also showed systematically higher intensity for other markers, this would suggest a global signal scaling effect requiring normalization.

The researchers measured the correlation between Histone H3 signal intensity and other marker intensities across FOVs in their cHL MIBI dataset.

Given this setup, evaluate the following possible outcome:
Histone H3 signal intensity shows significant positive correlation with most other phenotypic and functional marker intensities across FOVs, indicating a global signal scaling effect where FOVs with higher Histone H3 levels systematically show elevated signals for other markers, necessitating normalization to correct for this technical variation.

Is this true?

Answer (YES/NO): YES